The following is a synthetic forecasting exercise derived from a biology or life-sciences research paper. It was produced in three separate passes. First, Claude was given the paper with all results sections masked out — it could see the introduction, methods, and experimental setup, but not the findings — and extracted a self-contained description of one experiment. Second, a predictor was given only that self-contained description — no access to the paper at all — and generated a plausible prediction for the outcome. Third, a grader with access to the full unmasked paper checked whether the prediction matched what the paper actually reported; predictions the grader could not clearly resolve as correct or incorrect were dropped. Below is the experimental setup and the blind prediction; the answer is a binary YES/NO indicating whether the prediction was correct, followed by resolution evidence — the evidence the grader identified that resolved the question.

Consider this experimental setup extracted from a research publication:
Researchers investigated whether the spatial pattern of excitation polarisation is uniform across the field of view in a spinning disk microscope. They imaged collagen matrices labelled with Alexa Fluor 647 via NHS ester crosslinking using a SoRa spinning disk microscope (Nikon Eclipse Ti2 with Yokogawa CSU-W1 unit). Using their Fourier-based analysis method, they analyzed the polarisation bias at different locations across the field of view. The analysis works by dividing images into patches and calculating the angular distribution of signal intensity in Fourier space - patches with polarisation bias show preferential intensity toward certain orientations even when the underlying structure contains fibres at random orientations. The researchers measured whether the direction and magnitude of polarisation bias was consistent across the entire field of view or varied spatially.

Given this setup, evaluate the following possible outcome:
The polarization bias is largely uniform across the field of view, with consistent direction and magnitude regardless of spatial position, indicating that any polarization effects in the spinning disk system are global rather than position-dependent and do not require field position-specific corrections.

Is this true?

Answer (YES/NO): NO